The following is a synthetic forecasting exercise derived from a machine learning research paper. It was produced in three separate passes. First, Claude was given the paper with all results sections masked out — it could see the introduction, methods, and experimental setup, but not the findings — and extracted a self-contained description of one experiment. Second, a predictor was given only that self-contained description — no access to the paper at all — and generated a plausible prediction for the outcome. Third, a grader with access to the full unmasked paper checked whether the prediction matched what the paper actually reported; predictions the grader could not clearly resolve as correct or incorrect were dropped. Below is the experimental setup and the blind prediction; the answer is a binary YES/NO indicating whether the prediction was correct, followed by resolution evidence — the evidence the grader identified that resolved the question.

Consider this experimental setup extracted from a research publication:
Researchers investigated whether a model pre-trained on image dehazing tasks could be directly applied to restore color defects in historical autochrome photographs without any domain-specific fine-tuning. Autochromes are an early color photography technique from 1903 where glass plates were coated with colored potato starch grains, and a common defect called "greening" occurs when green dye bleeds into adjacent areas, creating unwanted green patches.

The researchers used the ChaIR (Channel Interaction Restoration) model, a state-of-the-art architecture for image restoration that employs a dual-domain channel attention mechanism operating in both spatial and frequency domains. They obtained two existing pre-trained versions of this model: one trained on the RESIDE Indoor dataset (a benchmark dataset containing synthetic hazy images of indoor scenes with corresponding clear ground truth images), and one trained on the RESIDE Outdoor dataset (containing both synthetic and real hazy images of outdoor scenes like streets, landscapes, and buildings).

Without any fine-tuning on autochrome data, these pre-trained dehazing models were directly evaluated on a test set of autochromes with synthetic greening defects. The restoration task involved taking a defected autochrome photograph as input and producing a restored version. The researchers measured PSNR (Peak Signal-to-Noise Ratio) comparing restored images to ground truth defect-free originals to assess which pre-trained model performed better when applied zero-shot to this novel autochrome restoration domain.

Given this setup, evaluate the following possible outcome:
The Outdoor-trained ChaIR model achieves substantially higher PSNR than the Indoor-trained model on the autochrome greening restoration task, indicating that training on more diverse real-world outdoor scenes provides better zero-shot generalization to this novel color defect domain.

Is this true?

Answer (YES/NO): YES